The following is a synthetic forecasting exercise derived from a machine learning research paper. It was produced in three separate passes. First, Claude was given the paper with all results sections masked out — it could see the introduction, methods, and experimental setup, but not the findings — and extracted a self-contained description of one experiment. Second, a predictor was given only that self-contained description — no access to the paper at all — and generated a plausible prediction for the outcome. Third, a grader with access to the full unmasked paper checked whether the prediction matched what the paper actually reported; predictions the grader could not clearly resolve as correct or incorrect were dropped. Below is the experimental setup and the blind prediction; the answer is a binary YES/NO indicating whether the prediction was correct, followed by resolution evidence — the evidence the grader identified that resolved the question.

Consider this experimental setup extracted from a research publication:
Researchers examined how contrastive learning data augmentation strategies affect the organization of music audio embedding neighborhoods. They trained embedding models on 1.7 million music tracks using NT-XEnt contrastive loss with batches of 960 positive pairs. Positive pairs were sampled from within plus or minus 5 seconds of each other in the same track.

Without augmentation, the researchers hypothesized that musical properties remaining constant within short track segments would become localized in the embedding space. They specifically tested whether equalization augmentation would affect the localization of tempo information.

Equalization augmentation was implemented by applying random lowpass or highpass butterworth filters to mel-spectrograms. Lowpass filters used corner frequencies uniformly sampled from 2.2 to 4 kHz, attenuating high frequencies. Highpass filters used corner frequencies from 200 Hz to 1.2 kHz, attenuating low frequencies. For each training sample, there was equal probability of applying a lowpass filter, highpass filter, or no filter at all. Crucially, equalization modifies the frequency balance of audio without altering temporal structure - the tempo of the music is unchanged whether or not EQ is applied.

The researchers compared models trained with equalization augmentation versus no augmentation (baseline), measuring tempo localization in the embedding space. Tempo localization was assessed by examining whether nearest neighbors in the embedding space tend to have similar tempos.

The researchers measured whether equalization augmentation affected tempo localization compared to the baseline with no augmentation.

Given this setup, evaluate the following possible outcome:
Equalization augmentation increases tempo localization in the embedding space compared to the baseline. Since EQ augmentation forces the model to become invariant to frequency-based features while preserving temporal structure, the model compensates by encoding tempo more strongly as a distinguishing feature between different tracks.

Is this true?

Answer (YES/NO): NO